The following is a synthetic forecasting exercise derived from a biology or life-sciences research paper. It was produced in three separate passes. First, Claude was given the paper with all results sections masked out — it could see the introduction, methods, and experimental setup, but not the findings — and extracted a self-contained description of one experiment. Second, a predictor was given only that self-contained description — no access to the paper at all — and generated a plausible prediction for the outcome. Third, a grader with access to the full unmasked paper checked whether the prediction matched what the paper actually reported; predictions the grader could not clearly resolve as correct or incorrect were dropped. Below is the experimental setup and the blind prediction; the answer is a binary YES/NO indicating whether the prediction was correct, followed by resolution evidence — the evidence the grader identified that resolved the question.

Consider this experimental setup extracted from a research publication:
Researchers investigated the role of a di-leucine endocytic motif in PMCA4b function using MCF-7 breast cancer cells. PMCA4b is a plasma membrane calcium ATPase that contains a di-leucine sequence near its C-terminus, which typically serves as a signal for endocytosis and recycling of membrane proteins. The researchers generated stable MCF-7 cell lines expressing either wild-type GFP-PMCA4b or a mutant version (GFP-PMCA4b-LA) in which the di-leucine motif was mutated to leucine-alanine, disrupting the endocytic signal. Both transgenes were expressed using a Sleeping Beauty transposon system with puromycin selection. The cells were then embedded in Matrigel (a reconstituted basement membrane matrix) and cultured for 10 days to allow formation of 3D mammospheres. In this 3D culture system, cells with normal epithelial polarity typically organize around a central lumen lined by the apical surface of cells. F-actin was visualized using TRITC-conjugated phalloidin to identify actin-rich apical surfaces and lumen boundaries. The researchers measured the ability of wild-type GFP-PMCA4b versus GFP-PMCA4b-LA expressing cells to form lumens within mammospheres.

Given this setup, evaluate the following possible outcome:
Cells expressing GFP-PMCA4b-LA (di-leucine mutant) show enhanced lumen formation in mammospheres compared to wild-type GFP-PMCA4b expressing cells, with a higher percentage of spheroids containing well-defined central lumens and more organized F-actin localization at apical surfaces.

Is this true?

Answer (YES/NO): NO